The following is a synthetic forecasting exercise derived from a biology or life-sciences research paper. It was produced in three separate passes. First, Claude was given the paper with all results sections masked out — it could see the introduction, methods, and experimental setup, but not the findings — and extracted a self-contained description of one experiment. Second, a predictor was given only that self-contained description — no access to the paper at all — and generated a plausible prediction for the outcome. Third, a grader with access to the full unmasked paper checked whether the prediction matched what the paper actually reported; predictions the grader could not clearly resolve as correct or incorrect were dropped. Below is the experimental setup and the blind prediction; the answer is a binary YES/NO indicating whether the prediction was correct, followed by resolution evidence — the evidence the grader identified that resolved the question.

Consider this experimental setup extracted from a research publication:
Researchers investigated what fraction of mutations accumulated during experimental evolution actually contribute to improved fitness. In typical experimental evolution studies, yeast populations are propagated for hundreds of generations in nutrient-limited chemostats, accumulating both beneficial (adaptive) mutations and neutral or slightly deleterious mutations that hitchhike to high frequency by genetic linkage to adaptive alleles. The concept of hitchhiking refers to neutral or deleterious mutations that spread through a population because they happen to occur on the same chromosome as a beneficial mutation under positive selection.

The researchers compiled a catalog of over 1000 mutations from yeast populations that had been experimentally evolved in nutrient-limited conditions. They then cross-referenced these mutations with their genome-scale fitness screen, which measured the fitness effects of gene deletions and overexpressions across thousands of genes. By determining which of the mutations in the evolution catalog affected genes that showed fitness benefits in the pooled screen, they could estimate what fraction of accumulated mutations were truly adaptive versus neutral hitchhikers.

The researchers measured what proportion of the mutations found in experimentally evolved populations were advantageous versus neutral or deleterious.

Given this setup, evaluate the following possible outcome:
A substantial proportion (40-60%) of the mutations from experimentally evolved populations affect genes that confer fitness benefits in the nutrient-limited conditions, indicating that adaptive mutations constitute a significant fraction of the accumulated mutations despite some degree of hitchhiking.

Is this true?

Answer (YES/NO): YES